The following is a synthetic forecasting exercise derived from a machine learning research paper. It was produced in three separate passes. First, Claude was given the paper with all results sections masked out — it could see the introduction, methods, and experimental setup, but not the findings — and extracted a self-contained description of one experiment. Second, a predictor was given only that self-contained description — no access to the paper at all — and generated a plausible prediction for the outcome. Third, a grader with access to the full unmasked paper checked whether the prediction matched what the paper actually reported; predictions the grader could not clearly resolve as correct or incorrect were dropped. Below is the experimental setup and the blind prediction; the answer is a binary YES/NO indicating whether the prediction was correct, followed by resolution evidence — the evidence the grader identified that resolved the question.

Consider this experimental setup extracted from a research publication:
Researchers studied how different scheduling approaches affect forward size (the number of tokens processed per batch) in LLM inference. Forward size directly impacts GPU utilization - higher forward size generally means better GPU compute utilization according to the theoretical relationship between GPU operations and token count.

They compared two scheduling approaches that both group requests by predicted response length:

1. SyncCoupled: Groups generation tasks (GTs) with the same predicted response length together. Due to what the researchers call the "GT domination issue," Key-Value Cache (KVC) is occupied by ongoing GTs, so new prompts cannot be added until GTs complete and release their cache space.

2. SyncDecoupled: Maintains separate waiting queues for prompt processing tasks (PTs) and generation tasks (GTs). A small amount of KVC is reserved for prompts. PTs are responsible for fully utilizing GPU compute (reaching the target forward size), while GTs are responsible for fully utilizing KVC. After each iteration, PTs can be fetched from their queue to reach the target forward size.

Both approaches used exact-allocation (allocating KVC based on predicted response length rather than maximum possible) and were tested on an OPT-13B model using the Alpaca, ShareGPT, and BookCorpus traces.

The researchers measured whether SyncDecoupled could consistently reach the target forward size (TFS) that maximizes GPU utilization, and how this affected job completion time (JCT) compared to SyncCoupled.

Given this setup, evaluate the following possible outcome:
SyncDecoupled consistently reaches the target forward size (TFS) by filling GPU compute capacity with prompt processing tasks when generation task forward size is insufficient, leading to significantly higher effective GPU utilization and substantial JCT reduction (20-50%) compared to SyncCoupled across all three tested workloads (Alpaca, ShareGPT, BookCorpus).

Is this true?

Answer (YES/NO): YES